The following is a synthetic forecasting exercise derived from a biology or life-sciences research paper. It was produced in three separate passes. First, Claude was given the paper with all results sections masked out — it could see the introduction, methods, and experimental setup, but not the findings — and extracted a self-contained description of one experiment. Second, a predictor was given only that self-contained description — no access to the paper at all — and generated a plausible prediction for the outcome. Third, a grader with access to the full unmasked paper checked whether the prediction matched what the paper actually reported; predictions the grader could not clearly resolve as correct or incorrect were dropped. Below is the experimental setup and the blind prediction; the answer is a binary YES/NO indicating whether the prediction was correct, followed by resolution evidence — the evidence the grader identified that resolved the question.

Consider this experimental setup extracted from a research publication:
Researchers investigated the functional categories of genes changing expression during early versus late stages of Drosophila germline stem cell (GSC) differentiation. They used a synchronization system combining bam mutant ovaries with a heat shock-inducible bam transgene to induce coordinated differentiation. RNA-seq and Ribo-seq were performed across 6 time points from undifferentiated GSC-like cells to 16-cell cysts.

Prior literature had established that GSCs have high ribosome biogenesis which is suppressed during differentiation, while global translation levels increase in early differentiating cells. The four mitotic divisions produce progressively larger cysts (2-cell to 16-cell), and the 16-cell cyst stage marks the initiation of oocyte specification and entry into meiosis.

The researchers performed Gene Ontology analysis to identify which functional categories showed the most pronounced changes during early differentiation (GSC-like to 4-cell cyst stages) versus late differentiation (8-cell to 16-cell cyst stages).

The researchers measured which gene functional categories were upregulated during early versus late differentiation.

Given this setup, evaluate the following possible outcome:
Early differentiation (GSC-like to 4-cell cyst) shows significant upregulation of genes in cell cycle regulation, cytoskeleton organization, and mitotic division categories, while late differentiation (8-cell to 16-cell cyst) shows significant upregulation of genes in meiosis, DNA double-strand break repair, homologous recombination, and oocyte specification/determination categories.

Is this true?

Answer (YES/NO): NO